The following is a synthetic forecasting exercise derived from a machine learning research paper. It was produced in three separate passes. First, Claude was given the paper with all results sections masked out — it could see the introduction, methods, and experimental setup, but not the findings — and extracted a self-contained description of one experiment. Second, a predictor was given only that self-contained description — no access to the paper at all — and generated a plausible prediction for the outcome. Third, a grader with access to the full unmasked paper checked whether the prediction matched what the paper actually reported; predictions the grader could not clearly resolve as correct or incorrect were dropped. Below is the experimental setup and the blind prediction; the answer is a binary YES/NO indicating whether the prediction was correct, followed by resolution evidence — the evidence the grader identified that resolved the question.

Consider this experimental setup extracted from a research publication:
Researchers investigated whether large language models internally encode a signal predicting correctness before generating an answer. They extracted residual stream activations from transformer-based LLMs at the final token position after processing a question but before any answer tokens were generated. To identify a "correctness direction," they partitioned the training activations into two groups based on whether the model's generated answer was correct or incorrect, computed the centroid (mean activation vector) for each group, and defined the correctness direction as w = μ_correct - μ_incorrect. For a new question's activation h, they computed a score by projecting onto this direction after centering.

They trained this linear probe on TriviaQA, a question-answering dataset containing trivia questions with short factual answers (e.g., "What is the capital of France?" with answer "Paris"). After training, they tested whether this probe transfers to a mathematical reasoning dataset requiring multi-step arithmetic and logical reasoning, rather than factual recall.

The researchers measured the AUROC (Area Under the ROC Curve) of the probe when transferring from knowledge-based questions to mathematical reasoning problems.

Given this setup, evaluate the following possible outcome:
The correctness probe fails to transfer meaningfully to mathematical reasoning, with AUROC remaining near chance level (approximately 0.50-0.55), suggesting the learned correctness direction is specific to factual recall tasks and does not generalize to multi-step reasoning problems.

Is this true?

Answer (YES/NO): NO